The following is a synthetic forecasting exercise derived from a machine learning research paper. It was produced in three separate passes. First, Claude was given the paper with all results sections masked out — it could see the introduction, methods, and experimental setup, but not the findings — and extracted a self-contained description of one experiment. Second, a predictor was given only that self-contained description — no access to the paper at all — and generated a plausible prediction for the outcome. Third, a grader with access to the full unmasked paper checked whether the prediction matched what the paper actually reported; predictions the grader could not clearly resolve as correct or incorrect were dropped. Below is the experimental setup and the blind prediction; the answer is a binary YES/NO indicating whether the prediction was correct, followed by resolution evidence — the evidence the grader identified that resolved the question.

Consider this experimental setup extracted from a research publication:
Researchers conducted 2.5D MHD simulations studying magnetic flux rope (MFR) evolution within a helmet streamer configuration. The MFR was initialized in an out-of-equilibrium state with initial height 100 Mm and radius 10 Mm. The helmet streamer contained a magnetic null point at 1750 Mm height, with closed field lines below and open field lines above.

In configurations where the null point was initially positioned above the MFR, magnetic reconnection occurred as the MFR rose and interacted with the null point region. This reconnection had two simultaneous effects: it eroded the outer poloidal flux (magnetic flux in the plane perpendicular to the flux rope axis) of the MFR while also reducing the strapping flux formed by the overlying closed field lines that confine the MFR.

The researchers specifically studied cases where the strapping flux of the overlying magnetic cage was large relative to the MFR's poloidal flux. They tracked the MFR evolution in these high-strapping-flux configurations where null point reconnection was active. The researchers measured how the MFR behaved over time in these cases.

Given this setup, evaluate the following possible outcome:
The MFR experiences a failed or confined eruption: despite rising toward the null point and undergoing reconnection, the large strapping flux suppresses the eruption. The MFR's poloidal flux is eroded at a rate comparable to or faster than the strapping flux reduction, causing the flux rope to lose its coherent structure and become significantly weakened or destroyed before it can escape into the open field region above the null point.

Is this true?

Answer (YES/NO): YES